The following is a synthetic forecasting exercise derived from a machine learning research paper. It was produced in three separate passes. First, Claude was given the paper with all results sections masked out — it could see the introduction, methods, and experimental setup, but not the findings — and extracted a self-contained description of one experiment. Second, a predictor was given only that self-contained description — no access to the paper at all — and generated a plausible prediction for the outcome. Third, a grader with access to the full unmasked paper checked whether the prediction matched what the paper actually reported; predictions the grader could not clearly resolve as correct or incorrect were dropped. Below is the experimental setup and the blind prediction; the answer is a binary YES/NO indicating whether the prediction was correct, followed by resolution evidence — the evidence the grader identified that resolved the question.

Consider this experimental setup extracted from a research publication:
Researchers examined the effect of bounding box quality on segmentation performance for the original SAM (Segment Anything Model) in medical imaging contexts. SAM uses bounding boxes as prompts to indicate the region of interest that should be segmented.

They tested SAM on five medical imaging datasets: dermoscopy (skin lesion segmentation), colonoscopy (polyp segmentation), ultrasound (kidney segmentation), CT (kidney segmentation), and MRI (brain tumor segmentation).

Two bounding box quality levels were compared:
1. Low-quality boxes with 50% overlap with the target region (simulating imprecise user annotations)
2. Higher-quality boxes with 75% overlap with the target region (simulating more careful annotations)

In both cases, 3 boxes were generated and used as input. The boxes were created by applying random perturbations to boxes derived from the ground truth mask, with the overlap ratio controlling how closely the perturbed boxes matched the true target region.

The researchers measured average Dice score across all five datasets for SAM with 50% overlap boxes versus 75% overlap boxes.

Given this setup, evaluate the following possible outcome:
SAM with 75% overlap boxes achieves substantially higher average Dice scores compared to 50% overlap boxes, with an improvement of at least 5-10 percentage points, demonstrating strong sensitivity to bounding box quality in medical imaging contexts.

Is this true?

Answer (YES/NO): YES